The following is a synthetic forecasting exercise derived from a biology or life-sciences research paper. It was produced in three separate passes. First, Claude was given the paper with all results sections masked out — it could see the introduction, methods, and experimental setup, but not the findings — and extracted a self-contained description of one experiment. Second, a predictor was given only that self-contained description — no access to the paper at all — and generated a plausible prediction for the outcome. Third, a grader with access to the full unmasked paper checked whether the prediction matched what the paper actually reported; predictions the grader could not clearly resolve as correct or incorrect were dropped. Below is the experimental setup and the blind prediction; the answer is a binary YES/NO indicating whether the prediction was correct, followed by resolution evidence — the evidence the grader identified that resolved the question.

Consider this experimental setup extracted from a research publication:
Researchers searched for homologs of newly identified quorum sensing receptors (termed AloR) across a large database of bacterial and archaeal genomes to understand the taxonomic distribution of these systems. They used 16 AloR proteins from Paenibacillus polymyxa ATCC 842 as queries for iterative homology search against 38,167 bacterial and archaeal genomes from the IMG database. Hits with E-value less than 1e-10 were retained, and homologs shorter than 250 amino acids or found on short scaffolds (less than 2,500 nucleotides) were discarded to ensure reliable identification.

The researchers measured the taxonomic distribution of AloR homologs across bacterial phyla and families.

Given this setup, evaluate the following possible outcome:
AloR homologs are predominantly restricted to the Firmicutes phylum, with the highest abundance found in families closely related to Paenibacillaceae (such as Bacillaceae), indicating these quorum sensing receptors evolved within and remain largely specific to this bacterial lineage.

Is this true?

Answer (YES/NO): NO